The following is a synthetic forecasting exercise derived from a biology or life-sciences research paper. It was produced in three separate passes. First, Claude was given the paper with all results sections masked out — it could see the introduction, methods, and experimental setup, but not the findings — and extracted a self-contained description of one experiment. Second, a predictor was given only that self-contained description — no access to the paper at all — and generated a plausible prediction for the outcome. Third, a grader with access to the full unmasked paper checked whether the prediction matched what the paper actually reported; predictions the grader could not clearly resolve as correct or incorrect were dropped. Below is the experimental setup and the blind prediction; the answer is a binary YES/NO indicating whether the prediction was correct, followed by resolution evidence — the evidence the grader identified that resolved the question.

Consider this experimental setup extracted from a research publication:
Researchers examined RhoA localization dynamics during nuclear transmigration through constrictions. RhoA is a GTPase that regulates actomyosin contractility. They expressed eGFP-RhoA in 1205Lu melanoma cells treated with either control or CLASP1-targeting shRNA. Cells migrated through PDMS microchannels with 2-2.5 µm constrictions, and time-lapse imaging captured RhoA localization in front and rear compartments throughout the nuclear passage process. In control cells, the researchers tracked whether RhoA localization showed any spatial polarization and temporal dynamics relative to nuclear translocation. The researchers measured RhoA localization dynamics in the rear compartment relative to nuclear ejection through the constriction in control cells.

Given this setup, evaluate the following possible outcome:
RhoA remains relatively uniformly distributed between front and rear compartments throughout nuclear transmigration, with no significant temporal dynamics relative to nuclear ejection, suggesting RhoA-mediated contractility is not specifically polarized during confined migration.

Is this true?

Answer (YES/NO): NO